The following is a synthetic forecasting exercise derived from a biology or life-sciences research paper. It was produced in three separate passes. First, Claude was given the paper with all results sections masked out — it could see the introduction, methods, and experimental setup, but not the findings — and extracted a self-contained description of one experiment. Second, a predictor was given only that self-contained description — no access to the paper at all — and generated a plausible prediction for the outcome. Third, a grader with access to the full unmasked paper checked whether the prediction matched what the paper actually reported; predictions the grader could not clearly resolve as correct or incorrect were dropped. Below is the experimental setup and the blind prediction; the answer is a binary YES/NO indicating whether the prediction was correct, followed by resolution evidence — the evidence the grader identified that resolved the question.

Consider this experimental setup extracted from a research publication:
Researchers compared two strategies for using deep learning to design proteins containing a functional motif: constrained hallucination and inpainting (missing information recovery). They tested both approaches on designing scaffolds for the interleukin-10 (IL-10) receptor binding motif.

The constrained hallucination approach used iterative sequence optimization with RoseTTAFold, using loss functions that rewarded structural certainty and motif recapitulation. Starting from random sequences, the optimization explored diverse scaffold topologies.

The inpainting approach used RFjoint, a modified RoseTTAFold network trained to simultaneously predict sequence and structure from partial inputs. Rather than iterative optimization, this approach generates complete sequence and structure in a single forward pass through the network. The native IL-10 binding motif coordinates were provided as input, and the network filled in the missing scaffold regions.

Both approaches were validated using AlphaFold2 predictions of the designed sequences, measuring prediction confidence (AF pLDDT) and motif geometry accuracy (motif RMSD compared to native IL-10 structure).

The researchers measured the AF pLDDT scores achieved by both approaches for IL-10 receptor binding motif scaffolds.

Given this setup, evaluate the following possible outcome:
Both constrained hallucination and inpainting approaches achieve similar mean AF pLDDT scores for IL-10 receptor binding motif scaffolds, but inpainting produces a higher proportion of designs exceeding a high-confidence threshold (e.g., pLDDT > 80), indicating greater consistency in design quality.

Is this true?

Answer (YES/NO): NO